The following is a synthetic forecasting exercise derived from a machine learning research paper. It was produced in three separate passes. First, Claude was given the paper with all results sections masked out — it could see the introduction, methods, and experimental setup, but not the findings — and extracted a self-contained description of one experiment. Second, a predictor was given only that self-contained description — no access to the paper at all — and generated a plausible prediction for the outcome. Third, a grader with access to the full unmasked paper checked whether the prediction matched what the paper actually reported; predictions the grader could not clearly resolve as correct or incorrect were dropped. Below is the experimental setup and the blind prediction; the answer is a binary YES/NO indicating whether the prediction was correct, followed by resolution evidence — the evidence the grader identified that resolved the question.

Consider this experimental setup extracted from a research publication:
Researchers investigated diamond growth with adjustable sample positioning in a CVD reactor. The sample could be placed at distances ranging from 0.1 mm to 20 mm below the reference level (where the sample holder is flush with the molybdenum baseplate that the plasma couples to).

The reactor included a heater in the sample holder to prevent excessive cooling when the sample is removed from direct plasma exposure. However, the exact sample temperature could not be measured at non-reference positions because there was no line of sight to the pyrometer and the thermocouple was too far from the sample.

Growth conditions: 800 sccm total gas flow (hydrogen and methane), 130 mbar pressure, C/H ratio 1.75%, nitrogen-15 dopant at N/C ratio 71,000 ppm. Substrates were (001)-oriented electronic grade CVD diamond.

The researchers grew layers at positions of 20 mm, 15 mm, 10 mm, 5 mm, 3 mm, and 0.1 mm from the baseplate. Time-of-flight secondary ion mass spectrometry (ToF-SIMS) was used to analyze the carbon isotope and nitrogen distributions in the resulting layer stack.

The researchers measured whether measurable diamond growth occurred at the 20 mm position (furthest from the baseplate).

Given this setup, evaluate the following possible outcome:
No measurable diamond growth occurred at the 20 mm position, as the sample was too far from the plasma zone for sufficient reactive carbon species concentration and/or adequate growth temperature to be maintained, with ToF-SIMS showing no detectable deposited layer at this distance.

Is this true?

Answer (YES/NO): NO